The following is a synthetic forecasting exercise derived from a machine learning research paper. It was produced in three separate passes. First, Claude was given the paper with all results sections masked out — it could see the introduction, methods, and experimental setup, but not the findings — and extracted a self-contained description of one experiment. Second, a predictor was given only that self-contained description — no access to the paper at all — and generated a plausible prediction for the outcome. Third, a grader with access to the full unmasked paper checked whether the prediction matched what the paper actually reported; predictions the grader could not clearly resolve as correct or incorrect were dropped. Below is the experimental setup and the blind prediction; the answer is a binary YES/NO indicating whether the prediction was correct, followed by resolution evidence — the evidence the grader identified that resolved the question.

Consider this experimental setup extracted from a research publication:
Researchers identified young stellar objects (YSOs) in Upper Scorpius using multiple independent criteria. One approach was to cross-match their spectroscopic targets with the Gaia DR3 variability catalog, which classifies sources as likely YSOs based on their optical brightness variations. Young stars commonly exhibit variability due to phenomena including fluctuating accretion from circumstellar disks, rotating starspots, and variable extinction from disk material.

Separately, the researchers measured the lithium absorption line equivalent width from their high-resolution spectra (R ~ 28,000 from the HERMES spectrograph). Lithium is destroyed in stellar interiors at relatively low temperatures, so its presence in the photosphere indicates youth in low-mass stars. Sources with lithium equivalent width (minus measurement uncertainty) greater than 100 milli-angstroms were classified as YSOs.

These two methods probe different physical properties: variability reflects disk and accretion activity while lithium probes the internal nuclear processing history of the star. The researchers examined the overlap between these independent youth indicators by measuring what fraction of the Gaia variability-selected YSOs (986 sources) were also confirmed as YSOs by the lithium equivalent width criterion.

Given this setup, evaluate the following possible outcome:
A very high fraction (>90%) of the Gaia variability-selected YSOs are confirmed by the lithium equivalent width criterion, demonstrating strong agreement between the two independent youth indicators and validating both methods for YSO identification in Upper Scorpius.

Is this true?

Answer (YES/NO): NO